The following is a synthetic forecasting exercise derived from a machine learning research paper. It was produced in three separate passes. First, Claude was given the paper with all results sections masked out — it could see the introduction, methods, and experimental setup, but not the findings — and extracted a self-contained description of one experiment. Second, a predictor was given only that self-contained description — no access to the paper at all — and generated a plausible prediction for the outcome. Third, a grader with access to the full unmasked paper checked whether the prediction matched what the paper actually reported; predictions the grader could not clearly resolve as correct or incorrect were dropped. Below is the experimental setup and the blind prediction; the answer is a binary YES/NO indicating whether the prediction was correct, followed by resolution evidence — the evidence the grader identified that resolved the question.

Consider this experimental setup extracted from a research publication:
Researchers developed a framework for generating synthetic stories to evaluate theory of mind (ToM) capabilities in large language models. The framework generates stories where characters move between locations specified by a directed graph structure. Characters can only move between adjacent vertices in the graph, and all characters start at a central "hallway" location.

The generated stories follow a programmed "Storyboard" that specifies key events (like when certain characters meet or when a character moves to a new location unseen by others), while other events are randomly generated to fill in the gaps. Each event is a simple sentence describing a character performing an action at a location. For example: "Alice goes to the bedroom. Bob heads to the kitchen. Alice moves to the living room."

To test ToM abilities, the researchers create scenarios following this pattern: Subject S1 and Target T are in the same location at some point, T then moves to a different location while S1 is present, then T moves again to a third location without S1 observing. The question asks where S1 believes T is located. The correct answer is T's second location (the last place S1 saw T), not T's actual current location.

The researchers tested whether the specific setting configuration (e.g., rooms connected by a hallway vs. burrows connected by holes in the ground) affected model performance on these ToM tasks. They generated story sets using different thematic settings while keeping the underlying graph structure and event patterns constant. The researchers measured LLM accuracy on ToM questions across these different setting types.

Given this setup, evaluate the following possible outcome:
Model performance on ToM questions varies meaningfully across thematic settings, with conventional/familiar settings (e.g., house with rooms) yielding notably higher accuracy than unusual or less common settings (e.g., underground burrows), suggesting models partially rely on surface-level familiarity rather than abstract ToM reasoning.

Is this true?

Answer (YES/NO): NO